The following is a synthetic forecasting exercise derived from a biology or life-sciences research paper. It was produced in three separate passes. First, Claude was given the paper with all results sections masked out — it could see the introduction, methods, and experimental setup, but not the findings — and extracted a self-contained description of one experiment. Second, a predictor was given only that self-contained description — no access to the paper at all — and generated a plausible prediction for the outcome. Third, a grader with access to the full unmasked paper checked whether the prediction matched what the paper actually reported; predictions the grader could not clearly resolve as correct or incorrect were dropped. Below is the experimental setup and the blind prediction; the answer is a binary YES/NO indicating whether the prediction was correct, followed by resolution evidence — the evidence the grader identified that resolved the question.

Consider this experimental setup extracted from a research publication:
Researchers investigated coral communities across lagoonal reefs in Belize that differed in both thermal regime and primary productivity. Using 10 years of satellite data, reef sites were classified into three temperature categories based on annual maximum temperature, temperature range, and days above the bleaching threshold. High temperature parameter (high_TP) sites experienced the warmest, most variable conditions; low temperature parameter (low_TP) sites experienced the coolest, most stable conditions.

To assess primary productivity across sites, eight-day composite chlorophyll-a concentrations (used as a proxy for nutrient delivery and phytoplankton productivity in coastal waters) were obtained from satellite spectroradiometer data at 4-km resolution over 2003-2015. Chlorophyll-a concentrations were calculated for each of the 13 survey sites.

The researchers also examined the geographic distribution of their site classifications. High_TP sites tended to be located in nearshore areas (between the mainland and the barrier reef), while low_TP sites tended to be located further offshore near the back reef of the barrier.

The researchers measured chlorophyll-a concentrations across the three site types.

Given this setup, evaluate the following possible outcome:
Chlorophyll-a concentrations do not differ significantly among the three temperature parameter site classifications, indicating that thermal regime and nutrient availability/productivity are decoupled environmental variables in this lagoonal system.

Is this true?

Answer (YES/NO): NO